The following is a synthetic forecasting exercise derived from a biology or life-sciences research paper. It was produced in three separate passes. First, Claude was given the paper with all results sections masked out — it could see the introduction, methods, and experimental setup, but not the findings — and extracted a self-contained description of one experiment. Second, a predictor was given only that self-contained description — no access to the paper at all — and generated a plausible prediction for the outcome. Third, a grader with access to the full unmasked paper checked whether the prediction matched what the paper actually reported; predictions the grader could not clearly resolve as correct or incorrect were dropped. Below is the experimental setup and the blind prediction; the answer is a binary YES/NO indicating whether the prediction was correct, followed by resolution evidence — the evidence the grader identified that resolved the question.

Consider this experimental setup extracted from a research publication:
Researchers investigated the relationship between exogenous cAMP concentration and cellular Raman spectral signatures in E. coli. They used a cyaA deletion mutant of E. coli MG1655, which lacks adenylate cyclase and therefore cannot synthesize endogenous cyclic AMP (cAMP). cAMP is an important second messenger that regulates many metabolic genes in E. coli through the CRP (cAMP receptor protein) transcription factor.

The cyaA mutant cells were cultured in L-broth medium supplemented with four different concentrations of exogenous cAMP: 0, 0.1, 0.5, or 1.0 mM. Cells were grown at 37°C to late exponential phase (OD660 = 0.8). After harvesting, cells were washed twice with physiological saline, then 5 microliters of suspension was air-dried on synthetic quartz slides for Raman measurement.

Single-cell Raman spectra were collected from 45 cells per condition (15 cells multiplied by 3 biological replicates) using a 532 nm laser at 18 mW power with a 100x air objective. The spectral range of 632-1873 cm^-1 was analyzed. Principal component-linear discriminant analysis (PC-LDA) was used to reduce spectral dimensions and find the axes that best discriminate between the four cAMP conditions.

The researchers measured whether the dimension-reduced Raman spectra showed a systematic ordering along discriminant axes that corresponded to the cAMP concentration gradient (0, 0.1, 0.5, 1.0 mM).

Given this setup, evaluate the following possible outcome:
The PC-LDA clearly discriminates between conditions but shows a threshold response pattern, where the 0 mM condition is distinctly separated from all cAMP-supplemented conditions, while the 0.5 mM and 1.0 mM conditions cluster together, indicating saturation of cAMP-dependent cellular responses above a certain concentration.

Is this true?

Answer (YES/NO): NO